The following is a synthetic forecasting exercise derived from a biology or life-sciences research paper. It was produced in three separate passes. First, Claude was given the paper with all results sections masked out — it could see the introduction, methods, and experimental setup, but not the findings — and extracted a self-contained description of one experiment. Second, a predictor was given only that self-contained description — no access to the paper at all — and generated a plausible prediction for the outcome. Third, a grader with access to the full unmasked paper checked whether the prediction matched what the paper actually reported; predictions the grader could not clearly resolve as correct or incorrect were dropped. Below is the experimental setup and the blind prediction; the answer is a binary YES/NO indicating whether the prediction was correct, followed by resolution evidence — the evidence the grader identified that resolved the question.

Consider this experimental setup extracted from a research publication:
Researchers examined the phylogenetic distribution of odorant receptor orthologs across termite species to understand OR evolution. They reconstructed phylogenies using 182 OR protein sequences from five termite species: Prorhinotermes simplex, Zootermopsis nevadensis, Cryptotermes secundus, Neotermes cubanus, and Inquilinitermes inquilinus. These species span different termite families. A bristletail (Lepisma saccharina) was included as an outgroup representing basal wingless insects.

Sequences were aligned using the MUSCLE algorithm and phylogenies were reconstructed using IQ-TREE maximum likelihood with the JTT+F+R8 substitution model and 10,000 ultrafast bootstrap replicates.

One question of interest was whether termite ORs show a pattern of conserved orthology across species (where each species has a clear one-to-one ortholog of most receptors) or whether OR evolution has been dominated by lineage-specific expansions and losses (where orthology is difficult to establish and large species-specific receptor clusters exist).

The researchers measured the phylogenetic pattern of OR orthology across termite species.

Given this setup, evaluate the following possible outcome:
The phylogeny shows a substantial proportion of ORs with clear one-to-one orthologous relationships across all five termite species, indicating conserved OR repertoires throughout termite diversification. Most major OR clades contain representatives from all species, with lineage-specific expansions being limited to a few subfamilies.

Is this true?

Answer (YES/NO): YES